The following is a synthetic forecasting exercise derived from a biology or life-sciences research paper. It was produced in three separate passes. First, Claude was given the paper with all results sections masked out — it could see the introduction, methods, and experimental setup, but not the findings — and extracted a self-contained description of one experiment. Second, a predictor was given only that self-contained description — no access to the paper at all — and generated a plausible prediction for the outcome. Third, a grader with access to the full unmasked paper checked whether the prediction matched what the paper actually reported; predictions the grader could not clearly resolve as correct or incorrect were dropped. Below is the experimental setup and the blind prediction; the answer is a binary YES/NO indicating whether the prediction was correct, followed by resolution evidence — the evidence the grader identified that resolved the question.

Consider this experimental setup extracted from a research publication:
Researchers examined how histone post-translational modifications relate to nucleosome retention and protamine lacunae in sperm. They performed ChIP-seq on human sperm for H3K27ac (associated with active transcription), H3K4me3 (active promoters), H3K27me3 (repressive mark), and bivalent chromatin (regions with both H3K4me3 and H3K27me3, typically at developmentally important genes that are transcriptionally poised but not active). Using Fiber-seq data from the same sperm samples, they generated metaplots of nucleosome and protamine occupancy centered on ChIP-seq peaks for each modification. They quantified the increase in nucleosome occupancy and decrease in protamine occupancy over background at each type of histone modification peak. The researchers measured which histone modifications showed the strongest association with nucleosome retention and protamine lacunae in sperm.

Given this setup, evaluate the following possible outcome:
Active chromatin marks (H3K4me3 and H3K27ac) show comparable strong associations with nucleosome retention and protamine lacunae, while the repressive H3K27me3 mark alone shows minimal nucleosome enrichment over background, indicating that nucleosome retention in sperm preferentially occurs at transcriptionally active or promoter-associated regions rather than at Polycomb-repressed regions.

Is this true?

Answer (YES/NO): NO